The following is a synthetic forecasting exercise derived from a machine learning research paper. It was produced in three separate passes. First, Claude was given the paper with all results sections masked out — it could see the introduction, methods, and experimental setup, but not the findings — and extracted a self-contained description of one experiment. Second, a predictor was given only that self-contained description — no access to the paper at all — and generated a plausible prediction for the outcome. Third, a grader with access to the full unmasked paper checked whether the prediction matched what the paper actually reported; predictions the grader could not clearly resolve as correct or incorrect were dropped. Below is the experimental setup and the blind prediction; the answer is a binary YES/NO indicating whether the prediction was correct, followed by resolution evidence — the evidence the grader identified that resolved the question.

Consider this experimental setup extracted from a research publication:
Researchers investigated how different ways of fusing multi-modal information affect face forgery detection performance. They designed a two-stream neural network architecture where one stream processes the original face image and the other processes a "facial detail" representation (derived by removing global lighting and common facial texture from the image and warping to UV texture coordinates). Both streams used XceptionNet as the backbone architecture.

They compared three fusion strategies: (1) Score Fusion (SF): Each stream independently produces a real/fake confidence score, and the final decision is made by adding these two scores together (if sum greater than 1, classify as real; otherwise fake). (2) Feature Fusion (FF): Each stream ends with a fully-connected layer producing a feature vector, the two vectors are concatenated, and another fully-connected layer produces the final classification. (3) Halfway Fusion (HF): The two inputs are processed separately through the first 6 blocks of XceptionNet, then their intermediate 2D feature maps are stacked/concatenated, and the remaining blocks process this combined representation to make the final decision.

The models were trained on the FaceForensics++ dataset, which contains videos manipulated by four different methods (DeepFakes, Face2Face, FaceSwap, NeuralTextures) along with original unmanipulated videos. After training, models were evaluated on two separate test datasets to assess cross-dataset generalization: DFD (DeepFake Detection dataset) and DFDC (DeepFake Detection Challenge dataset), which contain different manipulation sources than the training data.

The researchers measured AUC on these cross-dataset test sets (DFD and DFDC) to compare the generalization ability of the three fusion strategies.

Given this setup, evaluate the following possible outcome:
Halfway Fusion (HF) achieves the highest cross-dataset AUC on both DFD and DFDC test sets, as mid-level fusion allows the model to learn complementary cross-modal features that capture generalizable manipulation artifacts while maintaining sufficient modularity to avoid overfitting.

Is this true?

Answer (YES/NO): YES